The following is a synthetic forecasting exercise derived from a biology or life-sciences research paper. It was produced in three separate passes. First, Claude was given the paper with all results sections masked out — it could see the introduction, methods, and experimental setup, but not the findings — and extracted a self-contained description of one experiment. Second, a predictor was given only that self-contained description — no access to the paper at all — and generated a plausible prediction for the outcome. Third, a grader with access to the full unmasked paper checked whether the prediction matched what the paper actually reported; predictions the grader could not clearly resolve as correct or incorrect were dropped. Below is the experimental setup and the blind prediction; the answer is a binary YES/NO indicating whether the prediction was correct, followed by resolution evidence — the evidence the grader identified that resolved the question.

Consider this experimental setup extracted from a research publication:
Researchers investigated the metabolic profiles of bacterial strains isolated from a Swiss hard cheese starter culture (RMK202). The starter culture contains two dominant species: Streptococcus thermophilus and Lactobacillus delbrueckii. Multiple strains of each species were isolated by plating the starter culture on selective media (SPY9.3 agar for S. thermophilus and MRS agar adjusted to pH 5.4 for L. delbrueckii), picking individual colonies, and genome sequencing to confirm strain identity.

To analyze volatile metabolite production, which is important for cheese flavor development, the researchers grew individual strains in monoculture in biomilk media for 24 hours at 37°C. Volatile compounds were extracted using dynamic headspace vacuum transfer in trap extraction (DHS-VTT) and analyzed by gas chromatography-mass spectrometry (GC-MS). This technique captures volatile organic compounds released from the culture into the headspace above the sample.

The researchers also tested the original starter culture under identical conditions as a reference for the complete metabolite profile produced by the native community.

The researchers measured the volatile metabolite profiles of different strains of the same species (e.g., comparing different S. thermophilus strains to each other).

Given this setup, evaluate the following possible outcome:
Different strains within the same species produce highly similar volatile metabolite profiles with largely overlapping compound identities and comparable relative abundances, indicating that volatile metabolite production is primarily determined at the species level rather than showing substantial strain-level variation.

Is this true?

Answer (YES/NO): YES